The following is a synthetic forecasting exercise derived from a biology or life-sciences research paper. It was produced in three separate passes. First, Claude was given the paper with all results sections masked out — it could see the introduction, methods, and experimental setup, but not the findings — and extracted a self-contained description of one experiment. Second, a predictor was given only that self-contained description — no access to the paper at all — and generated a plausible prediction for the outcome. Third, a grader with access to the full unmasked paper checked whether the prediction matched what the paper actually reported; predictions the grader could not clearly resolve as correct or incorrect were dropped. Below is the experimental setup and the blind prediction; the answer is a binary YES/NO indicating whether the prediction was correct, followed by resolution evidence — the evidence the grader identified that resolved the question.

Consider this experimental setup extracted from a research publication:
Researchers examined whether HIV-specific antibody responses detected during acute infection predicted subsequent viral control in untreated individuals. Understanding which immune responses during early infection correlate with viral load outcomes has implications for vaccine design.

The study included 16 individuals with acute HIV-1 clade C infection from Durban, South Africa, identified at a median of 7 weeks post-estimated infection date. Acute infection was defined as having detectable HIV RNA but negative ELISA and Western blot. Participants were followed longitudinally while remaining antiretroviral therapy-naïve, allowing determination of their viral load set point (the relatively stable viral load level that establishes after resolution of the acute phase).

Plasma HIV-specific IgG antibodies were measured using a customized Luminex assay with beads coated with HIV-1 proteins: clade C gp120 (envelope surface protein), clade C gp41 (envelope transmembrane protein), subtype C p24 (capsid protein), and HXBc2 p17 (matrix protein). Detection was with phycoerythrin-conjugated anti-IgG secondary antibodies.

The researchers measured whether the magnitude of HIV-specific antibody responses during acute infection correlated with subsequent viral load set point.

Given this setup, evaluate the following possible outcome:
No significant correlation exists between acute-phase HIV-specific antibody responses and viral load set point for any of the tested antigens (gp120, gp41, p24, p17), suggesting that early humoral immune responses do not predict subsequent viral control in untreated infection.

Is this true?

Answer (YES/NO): NO